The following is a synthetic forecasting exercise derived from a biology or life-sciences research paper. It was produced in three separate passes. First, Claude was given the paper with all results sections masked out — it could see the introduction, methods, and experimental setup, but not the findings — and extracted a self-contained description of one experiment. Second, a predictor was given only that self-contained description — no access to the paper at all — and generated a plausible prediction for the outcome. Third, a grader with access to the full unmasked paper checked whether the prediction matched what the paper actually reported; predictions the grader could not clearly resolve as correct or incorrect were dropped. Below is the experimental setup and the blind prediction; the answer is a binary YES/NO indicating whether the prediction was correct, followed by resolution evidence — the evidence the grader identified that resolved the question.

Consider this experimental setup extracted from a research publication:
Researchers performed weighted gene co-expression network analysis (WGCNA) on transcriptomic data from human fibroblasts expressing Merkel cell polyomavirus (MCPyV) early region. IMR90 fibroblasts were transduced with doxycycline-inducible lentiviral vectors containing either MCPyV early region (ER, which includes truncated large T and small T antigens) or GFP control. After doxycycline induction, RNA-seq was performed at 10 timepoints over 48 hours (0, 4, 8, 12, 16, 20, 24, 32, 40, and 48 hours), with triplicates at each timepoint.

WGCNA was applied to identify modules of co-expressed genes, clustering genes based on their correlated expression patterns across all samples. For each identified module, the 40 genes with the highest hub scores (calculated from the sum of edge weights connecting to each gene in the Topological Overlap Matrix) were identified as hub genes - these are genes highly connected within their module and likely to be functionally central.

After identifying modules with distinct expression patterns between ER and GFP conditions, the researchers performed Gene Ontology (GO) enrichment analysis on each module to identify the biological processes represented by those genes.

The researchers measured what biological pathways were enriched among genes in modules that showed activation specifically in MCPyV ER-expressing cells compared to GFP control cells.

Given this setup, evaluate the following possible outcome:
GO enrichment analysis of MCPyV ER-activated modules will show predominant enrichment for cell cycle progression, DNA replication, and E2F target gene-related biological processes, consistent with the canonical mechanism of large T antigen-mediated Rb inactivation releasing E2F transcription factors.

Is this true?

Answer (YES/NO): YES